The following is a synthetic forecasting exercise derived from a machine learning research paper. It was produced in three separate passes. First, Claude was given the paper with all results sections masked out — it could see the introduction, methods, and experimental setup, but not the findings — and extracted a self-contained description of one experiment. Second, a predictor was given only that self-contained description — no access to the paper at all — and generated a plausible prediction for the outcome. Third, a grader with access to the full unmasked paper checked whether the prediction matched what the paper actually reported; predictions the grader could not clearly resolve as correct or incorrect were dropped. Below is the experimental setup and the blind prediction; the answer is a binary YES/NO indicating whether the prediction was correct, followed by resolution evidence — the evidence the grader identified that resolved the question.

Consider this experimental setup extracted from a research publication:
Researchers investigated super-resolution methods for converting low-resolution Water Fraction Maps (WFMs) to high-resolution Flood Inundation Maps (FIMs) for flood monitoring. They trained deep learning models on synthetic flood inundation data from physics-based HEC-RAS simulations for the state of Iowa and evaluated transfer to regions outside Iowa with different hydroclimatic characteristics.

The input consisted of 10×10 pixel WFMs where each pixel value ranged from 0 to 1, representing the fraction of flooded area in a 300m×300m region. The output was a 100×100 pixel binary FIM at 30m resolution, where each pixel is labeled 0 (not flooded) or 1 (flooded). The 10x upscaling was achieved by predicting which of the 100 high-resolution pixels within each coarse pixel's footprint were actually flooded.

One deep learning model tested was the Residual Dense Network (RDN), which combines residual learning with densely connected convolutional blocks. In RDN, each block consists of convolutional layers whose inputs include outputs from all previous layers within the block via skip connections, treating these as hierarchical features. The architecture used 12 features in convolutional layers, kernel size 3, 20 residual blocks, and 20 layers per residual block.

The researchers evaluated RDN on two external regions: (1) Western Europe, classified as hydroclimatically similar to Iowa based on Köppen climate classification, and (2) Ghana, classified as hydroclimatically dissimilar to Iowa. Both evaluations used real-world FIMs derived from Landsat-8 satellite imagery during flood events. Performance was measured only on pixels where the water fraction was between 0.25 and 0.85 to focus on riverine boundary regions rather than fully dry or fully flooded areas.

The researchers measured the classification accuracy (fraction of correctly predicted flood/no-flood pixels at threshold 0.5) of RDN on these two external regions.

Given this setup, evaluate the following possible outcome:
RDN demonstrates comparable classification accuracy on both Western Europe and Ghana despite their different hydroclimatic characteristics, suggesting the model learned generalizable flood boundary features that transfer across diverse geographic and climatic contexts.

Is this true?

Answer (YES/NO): NO